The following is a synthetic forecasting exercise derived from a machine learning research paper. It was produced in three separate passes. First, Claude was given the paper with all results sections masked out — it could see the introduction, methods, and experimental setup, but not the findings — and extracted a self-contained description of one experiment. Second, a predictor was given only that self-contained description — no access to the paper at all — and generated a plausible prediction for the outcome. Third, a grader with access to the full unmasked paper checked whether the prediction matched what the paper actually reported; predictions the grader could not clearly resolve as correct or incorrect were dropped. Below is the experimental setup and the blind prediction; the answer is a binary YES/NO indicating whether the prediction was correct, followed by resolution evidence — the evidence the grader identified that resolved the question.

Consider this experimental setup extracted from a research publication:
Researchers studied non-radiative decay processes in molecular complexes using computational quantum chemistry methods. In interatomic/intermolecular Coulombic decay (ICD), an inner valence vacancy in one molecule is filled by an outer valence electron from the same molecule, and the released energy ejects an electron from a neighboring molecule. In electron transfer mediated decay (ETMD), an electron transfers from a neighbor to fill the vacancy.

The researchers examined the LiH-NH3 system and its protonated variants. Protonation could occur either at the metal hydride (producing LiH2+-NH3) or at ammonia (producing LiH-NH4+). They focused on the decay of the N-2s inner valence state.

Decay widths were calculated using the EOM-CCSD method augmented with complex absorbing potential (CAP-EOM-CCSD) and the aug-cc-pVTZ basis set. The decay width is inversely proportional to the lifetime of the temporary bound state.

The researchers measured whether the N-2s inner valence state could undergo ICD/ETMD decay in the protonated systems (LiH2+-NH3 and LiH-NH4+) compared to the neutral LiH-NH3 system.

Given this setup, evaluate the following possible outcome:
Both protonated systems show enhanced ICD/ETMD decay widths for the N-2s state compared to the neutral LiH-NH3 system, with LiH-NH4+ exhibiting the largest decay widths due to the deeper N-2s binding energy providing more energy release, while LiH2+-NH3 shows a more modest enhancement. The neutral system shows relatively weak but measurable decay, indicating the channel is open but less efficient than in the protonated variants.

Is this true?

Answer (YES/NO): NO